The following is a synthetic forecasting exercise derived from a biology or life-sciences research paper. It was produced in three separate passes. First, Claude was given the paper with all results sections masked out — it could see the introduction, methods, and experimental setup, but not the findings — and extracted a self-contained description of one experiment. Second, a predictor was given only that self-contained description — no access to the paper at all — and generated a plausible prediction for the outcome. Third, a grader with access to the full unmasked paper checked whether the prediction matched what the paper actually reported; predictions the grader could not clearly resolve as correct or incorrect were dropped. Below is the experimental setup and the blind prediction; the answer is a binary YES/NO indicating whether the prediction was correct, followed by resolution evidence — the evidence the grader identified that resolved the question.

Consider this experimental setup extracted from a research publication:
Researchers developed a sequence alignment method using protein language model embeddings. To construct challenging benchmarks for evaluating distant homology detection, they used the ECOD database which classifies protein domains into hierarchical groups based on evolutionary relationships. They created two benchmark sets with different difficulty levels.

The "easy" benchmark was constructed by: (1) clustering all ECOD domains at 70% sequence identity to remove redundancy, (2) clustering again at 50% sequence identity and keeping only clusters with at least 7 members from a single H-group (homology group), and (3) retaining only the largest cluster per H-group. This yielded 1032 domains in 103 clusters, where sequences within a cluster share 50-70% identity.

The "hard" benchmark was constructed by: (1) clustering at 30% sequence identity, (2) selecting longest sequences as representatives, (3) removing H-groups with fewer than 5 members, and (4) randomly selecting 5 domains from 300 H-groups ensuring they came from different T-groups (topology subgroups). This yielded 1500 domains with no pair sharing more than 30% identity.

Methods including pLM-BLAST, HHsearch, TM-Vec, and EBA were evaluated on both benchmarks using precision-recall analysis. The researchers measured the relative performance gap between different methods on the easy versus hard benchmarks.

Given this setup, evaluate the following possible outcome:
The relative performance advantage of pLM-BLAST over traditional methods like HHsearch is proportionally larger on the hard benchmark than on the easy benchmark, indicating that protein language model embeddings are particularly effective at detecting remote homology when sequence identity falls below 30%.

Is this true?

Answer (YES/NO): NO